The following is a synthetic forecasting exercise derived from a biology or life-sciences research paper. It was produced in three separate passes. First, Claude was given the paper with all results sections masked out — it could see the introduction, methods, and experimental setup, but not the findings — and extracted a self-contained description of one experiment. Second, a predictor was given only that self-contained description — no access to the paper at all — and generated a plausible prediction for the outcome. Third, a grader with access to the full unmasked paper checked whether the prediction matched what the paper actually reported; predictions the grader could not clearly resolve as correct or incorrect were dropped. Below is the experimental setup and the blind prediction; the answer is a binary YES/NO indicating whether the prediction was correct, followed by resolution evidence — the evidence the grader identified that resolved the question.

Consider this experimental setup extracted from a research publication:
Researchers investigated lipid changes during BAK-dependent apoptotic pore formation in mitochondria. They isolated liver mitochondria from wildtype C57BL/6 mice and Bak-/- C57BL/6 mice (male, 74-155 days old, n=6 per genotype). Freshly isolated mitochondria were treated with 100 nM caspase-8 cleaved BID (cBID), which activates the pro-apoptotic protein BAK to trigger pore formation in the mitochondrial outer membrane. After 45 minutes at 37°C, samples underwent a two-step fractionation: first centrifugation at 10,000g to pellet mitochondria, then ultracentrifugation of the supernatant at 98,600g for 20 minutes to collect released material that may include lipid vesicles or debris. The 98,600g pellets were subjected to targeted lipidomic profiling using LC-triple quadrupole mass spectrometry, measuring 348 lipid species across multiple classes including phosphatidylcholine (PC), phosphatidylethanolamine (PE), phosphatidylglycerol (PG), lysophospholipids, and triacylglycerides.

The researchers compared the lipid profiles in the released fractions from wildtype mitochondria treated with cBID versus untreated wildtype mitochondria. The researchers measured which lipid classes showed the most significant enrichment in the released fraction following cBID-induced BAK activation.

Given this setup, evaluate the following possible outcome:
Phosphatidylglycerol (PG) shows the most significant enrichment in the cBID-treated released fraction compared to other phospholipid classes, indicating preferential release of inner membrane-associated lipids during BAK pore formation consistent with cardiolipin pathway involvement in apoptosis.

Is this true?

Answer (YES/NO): NO